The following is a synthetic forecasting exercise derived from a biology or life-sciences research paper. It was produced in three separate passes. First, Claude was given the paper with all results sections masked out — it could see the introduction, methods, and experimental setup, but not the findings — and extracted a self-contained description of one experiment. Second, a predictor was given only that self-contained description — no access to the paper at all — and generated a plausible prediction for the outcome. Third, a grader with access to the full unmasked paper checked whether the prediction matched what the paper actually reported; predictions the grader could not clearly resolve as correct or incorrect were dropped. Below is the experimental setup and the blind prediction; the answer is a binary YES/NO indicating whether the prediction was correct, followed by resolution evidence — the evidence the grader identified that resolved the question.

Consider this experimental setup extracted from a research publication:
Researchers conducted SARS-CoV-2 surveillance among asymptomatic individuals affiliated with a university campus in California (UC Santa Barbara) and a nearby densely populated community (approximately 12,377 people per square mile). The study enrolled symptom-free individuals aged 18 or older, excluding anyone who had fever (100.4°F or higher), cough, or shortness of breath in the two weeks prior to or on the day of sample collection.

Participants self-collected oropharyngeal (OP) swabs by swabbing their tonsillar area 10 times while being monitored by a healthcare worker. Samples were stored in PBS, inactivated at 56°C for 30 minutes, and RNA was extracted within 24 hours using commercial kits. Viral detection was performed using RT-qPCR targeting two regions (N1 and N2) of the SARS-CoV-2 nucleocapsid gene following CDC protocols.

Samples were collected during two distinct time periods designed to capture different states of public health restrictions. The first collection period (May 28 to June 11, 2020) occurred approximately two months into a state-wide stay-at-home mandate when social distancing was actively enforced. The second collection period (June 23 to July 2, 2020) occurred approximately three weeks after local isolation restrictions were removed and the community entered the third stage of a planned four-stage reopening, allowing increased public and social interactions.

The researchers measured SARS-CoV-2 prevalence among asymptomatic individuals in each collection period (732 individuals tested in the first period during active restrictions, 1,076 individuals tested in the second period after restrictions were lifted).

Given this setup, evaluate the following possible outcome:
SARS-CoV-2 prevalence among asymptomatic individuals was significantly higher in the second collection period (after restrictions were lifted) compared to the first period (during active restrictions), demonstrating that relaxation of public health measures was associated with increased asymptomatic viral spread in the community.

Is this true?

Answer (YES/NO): YES